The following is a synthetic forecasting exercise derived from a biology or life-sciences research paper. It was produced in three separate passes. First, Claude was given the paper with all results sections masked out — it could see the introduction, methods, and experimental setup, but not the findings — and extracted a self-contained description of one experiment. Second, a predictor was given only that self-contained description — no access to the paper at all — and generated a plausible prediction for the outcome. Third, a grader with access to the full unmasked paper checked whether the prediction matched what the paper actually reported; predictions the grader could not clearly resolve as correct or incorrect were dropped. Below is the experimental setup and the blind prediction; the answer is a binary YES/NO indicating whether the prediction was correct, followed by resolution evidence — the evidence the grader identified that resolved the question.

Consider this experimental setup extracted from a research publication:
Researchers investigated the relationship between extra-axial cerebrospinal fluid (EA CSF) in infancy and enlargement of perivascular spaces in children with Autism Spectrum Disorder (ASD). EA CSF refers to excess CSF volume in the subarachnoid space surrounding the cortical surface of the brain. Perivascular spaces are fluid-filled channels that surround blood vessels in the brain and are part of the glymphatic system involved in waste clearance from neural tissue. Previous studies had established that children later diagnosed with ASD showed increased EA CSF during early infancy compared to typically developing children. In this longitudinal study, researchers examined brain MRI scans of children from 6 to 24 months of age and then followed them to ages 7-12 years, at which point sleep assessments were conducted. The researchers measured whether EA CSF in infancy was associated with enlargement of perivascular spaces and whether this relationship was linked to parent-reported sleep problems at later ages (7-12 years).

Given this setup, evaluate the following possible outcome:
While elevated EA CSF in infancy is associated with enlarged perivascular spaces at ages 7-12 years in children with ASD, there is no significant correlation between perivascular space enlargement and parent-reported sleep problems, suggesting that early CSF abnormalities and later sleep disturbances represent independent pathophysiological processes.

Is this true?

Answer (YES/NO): NO